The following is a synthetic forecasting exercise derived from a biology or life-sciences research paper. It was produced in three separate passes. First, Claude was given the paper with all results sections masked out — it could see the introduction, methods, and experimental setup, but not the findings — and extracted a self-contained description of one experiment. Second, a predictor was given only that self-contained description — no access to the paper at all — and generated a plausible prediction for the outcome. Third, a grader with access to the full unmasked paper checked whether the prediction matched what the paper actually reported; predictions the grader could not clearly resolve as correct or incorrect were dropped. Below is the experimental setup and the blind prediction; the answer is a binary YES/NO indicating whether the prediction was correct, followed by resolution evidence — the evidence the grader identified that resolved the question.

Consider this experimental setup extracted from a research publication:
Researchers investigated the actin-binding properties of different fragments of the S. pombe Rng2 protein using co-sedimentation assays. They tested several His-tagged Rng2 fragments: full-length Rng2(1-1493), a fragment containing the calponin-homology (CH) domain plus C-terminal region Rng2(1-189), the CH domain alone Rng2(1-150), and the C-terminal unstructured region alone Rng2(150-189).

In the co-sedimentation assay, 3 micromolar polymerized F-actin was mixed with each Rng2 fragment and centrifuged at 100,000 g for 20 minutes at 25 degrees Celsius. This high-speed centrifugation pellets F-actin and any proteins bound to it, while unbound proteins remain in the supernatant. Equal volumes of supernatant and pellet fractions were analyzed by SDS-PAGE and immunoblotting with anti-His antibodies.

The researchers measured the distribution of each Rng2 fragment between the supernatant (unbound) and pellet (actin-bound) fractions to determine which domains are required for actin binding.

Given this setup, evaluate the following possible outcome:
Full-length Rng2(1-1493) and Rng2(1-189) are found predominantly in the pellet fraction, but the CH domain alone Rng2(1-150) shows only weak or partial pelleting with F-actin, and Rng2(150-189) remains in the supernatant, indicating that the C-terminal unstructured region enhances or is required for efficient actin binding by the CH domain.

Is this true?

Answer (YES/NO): NO